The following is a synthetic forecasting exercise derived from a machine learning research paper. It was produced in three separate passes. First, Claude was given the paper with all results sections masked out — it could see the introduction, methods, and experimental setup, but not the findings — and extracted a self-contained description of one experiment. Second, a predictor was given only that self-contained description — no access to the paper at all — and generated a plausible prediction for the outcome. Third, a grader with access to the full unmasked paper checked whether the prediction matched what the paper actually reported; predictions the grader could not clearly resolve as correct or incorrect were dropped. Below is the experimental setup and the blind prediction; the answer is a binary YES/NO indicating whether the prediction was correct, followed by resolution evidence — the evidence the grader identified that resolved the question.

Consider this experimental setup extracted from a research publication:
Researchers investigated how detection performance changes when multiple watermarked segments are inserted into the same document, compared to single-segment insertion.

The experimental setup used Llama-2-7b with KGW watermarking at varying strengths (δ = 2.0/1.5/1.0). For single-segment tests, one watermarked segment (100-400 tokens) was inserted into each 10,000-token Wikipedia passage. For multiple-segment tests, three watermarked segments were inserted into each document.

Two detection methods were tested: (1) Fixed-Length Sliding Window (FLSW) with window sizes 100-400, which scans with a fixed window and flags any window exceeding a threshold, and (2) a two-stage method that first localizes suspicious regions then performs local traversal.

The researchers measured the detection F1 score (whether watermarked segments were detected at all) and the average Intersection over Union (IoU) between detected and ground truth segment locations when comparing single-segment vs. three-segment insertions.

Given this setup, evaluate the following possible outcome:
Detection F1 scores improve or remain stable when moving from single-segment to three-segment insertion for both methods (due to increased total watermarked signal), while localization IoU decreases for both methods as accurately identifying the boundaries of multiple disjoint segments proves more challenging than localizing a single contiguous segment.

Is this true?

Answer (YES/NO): NO